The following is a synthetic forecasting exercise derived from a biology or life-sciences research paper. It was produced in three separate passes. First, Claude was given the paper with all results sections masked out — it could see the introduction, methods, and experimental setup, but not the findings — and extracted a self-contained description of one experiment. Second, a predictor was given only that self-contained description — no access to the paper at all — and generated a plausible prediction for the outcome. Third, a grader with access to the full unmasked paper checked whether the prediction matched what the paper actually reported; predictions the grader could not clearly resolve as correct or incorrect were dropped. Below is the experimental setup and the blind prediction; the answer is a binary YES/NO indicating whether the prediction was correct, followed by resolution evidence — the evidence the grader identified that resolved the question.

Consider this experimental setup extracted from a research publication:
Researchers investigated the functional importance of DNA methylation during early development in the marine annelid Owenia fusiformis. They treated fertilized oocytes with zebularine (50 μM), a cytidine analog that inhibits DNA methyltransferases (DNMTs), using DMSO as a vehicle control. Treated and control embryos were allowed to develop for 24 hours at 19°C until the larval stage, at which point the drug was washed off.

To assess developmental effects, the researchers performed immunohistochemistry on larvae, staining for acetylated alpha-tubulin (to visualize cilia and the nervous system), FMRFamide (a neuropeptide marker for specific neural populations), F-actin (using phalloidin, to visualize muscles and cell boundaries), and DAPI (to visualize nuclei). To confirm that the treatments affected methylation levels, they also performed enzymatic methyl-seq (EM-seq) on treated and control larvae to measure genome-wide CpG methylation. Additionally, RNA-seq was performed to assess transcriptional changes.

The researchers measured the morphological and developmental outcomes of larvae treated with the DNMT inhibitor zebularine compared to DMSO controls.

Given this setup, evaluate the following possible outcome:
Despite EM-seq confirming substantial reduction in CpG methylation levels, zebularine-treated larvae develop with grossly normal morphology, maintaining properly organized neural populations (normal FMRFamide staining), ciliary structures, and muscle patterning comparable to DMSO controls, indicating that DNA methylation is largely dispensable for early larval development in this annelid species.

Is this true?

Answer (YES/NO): NO